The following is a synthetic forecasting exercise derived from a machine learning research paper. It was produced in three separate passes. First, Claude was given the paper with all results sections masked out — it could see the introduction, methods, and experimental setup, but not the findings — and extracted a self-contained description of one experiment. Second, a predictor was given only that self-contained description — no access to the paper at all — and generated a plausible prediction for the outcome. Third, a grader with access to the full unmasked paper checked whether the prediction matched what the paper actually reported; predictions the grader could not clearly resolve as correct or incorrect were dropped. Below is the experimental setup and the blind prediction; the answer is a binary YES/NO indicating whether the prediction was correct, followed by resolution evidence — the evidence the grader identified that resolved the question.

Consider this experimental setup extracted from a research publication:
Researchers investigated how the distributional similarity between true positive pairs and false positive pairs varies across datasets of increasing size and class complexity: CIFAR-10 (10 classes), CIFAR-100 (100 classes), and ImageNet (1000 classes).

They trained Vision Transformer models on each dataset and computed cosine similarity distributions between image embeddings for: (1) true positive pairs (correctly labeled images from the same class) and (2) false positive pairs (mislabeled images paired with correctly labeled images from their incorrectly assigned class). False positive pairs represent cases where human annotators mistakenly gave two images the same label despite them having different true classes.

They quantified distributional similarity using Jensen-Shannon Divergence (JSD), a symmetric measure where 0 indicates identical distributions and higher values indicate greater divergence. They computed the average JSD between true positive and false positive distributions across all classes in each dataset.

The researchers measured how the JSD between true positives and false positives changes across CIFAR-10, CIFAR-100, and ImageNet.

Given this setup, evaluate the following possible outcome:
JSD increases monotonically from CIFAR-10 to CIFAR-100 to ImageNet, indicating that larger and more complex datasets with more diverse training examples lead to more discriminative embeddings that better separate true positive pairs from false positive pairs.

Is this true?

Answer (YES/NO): NO